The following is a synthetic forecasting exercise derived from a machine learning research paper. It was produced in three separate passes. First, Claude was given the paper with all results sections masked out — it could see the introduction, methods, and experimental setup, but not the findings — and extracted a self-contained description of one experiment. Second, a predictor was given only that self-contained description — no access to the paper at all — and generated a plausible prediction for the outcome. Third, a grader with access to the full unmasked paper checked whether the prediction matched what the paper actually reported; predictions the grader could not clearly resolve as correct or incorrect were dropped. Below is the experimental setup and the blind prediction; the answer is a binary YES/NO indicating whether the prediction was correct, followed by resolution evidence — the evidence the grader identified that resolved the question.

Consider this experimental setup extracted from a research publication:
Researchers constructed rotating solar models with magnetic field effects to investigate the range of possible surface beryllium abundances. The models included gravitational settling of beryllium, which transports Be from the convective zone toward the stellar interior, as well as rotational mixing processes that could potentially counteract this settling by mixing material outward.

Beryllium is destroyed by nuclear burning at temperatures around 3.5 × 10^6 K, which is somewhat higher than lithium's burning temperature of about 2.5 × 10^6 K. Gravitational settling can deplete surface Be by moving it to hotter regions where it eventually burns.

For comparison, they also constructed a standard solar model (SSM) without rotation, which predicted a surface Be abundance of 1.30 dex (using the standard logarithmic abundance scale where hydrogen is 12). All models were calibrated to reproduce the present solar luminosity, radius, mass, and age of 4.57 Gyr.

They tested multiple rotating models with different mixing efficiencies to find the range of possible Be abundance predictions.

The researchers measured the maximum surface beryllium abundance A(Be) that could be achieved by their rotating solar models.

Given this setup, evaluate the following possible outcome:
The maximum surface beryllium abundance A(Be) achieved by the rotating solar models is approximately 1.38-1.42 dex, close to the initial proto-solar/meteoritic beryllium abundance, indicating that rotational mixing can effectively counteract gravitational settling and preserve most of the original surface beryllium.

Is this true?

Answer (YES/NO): NO